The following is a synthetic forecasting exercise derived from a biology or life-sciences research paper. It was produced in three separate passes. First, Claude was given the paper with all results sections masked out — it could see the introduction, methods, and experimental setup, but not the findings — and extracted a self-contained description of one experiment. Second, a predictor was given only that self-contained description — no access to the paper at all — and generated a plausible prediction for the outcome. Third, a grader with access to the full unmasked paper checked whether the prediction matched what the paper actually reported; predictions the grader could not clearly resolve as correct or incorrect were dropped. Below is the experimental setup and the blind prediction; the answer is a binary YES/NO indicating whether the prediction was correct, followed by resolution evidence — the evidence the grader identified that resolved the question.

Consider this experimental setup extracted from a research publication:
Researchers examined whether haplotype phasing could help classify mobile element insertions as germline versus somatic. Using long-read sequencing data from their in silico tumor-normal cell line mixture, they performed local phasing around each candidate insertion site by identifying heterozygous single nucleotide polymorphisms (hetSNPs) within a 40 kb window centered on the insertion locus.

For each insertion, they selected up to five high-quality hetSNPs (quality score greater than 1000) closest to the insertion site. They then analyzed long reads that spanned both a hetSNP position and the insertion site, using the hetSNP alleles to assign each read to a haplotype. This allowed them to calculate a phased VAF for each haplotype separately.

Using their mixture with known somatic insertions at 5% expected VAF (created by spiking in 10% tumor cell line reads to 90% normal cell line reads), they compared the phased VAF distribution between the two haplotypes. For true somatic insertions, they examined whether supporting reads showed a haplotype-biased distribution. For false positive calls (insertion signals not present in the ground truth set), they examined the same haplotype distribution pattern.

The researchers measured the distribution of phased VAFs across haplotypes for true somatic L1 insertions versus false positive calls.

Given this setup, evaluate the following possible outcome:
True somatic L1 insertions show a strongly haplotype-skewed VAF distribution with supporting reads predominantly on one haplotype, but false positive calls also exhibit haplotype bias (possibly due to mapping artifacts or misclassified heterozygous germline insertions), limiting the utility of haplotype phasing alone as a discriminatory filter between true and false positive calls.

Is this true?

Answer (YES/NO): NO